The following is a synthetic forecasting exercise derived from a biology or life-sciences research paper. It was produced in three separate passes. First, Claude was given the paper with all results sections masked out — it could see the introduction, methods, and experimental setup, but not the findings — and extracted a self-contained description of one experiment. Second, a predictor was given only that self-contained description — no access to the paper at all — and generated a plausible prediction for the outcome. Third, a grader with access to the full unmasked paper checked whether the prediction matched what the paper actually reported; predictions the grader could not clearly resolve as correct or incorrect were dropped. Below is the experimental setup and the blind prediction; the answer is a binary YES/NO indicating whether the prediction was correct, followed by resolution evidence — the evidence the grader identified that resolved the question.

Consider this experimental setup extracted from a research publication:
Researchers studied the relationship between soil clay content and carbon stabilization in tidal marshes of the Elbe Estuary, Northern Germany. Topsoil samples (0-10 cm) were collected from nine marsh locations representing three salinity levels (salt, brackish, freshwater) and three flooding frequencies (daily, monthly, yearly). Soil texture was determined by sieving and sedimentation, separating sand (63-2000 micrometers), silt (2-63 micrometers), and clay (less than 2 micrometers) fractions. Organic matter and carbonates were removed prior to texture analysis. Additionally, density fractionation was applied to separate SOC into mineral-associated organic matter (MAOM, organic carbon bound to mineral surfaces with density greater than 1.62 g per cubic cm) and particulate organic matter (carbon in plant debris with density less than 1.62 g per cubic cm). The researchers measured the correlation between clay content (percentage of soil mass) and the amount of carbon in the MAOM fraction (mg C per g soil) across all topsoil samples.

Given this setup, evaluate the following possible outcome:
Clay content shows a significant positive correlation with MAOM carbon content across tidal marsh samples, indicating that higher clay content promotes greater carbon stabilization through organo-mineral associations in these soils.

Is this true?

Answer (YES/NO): YES